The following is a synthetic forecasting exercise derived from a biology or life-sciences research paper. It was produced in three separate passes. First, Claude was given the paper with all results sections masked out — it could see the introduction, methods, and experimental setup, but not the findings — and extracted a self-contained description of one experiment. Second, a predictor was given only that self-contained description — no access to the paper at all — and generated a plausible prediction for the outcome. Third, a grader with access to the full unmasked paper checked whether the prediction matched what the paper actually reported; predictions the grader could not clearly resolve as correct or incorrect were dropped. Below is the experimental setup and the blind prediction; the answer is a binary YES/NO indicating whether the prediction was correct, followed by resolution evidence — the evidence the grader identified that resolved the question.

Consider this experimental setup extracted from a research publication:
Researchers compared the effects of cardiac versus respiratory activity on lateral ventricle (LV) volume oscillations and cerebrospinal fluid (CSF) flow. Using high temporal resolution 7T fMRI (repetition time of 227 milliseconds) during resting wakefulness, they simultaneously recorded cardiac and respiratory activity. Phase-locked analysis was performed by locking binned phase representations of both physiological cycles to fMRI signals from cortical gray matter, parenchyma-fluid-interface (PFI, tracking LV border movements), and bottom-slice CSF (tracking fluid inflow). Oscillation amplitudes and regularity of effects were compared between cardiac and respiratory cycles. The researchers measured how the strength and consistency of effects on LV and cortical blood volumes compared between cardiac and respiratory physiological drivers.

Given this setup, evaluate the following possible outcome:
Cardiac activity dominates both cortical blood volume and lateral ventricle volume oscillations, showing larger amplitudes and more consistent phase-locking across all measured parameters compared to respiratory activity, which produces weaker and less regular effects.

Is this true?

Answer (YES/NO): YES